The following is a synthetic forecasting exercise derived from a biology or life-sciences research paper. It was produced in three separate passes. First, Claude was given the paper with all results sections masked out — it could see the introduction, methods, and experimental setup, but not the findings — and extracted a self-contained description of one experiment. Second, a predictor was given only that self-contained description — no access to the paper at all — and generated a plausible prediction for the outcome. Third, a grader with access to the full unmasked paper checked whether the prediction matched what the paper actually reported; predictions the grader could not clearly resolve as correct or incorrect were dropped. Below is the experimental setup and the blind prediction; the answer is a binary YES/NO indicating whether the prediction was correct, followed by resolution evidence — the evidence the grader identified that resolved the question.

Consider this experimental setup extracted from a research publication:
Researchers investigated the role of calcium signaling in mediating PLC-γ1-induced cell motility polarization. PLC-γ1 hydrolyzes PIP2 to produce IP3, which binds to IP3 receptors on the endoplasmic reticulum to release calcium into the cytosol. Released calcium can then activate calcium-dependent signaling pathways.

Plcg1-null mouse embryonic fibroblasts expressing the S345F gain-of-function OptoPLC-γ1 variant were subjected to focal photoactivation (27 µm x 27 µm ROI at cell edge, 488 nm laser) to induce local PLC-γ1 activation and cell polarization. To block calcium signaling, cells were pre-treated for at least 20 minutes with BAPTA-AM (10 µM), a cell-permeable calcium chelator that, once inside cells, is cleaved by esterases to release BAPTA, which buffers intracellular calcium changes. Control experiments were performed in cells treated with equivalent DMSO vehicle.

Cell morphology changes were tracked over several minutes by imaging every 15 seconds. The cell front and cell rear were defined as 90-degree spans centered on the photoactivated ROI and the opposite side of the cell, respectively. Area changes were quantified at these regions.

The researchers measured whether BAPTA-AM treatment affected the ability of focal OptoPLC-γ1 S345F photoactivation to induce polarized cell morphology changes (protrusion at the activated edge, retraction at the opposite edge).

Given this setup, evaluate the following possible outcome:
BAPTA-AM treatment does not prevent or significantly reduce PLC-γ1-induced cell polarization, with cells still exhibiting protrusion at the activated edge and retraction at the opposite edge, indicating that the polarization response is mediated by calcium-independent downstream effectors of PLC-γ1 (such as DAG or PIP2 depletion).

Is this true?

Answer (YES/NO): NO